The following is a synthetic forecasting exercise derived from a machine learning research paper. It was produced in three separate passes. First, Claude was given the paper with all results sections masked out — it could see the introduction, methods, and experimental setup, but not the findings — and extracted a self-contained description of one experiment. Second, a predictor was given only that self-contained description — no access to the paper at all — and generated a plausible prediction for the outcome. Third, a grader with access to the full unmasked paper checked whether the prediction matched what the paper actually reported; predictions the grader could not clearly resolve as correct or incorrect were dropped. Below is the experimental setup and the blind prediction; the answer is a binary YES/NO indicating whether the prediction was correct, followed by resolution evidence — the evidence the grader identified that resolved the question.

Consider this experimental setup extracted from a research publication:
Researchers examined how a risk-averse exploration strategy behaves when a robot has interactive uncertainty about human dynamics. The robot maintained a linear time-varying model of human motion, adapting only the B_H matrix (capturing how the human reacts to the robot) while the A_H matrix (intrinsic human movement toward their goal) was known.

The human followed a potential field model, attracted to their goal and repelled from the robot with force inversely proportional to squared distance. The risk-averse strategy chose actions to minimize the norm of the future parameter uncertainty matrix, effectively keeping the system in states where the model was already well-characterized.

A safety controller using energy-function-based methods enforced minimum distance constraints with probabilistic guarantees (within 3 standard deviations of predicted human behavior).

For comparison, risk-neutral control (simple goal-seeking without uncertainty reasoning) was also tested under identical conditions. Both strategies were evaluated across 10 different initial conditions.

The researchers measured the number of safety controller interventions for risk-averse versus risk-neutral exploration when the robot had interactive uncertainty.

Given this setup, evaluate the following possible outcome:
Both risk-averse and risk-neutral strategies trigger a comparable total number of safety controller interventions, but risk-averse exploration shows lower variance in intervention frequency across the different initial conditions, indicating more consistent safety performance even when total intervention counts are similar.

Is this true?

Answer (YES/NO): NO